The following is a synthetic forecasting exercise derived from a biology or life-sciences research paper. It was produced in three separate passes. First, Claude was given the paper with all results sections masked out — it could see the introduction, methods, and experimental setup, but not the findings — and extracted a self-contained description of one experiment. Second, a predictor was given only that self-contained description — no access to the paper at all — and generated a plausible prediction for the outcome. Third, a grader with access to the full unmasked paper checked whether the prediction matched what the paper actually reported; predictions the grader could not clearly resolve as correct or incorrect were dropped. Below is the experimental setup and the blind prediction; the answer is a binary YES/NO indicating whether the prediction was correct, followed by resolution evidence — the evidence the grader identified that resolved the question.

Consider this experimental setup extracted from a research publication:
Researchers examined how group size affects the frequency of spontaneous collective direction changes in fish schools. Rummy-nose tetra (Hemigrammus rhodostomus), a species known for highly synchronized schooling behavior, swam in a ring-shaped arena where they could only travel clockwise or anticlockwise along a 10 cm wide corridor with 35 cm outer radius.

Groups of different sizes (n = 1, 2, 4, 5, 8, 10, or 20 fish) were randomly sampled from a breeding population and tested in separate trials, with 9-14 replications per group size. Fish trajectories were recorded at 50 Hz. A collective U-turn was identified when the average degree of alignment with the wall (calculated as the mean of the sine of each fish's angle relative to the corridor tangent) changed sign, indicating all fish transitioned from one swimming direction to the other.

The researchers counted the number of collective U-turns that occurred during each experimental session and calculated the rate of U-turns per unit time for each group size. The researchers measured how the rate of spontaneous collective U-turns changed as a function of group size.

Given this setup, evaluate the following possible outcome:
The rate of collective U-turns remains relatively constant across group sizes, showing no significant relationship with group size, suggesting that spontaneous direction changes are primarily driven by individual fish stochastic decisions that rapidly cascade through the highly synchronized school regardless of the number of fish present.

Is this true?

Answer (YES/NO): NO